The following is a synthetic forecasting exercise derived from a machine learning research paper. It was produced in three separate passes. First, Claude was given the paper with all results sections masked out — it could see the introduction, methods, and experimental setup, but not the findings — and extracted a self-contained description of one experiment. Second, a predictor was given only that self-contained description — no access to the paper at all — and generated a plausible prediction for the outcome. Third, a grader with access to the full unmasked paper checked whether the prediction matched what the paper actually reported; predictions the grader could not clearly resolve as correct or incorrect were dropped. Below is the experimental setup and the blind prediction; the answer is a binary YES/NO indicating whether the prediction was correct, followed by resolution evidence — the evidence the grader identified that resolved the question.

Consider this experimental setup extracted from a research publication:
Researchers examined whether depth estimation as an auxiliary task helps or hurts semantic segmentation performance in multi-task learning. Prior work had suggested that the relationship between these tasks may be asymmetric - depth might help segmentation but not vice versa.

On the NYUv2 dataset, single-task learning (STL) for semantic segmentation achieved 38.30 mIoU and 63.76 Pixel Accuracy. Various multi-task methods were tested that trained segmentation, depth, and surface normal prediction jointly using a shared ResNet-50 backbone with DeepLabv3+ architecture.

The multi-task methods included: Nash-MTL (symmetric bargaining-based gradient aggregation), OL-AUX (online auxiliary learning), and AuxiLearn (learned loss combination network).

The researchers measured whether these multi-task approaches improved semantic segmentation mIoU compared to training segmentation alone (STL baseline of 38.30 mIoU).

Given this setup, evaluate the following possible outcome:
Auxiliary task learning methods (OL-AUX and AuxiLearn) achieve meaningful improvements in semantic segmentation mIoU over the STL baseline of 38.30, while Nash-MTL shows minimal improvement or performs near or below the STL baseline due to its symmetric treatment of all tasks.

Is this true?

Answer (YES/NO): NO